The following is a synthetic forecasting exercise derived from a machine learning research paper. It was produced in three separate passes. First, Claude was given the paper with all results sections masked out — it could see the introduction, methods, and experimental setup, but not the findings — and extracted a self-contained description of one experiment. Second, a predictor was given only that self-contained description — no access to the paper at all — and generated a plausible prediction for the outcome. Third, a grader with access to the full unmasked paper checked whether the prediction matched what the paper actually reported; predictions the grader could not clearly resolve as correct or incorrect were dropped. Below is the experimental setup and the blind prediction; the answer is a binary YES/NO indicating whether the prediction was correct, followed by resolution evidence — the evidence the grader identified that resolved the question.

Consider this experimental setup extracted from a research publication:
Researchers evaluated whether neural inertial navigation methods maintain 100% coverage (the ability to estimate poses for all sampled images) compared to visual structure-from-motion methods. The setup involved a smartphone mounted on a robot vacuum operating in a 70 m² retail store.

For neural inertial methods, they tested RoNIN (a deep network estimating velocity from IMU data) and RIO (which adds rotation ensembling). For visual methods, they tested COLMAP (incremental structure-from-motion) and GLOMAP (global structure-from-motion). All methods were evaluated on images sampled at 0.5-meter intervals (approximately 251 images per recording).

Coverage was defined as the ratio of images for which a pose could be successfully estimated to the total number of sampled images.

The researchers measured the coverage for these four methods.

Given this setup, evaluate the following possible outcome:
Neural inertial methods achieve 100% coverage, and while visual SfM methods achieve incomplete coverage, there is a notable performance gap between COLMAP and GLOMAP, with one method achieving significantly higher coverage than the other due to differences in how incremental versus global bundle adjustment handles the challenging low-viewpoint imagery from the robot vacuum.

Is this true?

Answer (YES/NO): YES